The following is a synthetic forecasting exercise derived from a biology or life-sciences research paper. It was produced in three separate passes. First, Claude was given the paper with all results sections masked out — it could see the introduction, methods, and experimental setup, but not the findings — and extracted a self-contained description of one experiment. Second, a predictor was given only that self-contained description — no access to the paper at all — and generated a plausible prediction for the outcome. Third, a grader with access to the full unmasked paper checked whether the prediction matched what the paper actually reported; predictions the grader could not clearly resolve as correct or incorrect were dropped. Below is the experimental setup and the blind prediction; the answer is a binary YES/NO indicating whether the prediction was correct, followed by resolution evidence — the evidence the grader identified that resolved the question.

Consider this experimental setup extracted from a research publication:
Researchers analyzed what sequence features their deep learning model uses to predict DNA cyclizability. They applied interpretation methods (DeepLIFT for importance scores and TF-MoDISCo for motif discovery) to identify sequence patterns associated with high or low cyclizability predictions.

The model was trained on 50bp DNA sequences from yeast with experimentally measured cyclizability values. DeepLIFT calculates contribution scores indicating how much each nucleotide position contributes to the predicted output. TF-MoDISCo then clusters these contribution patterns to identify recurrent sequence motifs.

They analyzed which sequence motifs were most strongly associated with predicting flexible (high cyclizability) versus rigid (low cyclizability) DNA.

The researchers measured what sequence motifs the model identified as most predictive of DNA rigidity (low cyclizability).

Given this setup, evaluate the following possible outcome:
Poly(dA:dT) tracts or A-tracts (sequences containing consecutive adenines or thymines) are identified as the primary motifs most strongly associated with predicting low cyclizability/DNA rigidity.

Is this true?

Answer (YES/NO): NO